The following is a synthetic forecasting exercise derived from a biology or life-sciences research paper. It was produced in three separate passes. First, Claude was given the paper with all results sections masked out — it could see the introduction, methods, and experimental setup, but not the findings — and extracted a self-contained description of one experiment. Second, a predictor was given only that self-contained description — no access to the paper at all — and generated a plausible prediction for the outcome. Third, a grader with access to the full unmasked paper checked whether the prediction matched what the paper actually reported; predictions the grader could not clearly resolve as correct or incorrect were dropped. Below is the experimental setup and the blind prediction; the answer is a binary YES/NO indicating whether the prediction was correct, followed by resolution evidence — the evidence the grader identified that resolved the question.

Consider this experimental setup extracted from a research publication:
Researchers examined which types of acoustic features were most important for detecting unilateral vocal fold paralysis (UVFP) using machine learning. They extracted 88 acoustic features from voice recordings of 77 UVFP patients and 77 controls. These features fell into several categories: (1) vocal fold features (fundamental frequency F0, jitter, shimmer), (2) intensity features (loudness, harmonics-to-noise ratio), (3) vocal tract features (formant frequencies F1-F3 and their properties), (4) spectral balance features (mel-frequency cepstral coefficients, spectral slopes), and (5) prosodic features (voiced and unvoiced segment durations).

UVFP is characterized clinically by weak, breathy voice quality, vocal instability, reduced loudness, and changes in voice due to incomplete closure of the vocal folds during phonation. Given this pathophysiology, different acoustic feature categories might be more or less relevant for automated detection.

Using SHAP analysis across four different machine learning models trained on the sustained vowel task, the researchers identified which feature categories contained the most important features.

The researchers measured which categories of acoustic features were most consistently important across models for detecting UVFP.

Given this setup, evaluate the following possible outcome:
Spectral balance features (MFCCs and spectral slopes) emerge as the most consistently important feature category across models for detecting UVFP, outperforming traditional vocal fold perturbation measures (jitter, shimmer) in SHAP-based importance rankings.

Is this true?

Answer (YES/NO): NO